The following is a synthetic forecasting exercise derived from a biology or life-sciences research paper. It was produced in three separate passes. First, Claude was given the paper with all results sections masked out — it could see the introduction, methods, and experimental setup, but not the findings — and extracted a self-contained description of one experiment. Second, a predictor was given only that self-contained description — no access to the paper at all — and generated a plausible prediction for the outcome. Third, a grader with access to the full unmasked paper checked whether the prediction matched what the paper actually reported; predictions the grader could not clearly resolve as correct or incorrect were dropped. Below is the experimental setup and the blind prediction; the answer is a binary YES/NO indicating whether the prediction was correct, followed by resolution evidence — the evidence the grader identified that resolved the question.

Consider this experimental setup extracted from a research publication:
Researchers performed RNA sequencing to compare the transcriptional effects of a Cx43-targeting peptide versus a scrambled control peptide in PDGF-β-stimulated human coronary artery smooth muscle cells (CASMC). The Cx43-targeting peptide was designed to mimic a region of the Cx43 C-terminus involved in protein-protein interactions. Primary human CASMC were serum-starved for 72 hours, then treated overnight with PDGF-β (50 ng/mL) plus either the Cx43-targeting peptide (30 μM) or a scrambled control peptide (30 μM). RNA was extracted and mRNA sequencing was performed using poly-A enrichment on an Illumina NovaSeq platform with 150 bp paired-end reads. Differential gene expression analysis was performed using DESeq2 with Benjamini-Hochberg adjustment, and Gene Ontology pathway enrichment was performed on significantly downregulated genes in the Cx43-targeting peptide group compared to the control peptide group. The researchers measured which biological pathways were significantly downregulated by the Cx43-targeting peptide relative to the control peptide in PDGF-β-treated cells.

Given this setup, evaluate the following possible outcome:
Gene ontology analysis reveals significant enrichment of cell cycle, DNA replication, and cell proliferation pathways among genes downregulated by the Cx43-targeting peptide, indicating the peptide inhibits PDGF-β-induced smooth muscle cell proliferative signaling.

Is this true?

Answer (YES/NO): YES